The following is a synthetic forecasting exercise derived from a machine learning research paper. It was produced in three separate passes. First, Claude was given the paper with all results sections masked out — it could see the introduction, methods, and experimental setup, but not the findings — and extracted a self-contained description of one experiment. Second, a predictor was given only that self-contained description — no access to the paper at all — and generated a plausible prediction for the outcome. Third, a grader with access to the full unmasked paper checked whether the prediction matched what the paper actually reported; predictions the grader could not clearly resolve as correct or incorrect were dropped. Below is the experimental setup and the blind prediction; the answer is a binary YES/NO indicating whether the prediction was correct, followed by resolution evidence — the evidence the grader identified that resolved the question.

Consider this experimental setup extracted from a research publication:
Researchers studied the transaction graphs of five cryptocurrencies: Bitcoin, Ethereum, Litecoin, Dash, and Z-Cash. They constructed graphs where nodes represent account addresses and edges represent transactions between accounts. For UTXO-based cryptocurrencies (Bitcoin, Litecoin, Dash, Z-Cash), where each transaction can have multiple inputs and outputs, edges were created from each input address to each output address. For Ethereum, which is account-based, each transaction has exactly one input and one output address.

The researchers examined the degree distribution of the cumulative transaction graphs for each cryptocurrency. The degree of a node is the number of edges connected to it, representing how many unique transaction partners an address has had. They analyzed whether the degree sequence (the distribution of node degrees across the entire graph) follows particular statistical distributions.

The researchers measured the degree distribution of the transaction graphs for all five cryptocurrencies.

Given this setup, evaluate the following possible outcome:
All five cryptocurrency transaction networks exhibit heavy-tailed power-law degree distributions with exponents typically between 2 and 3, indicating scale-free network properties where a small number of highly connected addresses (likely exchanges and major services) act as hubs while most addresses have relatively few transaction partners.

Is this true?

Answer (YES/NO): YES